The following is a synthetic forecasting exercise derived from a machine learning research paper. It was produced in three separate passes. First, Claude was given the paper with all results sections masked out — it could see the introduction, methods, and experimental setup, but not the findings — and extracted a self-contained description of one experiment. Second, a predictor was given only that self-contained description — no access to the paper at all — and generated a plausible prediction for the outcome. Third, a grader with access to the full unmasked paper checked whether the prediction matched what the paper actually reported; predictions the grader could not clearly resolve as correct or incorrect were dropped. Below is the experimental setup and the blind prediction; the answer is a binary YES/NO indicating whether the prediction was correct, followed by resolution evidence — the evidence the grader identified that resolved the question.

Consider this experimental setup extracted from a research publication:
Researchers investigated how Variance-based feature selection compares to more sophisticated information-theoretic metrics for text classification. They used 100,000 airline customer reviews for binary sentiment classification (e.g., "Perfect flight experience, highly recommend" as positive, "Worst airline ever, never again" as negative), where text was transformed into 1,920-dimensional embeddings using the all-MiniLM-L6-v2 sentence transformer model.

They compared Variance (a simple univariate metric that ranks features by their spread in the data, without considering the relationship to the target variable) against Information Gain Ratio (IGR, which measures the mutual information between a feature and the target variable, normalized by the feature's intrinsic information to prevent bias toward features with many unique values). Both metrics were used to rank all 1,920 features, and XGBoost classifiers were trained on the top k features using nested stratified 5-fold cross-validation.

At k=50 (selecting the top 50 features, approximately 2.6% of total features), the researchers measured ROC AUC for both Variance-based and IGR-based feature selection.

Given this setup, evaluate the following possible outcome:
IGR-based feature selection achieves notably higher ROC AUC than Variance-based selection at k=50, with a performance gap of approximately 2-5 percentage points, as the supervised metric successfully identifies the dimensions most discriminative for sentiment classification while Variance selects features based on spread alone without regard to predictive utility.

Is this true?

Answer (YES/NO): NO